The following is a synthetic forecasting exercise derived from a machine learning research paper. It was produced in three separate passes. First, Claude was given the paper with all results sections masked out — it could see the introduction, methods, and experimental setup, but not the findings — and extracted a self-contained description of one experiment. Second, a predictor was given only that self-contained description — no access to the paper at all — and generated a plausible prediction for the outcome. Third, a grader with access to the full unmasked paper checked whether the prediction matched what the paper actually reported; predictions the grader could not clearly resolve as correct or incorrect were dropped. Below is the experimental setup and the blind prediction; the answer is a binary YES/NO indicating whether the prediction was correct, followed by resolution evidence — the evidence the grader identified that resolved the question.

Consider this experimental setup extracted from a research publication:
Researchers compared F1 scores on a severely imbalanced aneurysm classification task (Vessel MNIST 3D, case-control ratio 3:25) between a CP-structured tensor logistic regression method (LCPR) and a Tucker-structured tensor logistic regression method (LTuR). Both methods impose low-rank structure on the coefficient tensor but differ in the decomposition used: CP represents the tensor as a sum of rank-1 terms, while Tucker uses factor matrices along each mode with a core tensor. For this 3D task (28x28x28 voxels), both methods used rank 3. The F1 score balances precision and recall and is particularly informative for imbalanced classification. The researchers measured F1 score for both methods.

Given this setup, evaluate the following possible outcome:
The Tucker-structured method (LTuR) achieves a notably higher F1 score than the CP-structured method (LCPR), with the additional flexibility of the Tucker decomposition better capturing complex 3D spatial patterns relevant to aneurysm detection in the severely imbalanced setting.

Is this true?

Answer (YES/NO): YES